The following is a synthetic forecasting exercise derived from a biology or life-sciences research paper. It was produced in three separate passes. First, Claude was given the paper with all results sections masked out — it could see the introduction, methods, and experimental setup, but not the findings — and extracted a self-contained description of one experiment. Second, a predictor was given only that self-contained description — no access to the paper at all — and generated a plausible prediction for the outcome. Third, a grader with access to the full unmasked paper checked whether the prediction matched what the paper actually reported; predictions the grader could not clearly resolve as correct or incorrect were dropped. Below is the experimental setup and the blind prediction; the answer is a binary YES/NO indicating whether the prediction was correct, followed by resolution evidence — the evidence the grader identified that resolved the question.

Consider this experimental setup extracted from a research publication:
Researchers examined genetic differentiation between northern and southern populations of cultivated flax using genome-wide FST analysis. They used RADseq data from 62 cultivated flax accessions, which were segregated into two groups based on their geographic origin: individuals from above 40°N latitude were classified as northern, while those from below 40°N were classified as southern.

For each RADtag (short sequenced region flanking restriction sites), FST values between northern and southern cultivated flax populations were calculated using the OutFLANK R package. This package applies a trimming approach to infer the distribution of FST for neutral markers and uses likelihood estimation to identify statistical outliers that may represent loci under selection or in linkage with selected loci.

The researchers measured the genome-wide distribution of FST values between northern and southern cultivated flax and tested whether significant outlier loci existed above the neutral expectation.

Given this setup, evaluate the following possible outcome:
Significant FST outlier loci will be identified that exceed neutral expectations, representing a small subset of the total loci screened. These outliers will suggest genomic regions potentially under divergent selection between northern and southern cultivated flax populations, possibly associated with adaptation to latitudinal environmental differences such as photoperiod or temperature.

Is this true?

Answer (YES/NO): YES